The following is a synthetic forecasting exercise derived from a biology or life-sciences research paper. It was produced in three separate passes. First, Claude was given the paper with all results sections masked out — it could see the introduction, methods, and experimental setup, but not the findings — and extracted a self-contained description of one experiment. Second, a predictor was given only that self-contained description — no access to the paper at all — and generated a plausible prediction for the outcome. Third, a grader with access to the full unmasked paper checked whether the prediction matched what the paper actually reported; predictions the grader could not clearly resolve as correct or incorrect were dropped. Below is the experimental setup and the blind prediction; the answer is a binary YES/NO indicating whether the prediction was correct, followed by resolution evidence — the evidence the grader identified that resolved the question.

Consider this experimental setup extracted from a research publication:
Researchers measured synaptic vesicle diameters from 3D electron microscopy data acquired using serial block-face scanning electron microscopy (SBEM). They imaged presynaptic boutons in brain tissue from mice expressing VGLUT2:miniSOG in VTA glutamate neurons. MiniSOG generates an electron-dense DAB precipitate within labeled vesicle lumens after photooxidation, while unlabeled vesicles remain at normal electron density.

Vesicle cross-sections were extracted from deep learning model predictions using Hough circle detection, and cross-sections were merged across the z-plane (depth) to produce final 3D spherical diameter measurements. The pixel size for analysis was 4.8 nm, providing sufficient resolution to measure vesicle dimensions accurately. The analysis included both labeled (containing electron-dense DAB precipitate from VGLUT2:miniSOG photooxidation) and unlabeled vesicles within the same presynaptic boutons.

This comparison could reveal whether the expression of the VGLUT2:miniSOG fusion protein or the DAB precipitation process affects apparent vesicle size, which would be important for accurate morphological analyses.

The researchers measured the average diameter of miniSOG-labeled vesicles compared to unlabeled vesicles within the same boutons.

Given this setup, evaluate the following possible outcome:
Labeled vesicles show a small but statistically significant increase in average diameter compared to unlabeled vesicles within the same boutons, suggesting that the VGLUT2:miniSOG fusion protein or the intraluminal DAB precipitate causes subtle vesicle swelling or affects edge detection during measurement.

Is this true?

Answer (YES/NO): NO